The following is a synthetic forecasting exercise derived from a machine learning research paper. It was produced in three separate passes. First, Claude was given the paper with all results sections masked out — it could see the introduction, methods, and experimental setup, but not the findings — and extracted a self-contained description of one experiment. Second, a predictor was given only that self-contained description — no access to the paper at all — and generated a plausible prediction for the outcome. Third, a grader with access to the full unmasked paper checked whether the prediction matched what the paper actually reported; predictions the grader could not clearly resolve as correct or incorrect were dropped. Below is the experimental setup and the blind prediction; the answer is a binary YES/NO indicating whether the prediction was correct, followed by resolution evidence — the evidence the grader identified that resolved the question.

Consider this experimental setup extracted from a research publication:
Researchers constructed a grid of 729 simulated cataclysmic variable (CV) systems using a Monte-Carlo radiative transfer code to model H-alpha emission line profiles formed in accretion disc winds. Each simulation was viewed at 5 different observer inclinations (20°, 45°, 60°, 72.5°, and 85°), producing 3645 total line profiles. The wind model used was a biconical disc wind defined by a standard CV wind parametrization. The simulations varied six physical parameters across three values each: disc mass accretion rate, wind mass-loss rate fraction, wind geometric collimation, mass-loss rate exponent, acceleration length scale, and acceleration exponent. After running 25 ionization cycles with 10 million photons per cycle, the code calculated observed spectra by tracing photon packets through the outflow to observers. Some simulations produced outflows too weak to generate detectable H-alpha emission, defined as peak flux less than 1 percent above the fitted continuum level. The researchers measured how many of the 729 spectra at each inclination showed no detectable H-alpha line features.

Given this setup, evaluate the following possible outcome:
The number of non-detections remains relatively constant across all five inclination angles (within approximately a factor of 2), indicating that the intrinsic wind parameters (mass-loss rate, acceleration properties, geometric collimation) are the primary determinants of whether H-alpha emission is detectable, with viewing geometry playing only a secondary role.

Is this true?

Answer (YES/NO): YES